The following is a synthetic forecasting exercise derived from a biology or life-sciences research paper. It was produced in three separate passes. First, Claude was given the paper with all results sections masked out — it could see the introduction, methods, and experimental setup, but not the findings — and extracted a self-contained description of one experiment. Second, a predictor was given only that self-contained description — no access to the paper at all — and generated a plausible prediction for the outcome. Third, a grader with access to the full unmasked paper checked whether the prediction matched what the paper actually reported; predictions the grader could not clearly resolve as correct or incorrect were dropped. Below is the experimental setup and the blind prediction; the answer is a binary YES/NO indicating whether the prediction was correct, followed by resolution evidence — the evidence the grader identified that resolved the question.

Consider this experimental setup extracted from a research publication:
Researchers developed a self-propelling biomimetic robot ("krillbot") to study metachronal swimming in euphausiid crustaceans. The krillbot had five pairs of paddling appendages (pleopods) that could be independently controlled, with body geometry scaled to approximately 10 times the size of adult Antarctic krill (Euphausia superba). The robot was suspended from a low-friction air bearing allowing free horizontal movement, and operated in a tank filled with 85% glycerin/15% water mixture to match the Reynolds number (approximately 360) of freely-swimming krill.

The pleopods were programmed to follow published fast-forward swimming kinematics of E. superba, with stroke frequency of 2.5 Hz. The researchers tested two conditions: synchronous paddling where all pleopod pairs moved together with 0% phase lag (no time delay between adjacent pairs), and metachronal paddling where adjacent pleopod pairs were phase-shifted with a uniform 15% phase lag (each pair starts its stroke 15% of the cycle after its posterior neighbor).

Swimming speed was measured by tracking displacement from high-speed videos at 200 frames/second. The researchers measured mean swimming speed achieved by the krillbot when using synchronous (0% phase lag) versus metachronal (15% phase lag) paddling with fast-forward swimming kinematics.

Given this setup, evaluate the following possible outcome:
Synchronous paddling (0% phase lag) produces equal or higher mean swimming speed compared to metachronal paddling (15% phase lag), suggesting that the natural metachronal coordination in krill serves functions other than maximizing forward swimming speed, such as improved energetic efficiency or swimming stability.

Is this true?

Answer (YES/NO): NO